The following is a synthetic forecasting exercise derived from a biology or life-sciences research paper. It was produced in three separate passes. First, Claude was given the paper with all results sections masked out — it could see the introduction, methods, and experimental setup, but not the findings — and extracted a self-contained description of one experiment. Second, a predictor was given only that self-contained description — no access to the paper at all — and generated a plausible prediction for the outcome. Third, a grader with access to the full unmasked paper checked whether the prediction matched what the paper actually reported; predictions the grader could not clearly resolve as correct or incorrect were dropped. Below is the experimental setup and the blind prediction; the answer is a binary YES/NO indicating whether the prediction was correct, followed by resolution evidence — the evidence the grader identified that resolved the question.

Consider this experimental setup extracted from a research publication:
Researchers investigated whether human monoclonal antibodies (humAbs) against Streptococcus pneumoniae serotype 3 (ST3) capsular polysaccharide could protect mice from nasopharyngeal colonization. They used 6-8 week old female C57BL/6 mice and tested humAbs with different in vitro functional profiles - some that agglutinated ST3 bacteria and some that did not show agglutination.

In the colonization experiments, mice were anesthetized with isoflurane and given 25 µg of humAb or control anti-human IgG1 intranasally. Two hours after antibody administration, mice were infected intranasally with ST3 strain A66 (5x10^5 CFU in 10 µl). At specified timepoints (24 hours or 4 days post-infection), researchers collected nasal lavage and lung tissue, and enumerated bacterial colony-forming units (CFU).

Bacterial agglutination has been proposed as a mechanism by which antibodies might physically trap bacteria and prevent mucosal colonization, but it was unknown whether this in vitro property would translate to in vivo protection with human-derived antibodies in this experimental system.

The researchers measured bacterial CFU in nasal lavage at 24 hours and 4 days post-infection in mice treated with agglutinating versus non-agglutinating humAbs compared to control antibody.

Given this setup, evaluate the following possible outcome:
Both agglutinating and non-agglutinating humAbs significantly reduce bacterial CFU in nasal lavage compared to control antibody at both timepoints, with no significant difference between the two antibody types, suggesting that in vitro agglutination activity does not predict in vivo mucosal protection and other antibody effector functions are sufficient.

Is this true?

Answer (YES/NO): YES